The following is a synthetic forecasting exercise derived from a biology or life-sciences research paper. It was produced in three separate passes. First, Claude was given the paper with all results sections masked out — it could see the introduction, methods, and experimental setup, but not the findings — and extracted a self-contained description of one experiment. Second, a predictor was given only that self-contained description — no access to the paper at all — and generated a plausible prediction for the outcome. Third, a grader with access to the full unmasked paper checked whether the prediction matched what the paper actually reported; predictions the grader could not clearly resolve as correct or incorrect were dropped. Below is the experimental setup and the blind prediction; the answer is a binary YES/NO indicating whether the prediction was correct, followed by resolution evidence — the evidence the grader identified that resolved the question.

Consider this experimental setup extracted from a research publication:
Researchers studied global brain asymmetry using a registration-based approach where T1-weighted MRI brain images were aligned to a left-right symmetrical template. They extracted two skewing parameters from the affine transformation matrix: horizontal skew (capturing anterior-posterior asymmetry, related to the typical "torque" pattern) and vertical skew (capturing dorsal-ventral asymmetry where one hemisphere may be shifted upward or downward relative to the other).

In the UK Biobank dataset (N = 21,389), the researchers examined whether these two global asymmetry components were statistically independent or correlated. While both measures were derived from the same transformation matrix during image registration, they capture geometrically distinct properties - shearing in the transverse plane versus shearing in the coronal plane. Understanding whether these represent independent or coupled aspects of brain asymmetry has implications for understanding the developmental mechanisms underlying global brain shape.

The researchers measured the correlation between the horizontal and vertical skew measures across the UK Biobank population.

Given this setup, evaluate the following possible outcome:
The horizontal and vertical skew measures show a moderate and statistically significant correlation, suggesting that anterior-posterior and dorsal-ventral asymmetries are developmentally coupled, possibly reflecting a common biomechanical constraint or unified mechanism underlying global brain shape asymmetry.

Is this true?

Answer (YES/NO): NO